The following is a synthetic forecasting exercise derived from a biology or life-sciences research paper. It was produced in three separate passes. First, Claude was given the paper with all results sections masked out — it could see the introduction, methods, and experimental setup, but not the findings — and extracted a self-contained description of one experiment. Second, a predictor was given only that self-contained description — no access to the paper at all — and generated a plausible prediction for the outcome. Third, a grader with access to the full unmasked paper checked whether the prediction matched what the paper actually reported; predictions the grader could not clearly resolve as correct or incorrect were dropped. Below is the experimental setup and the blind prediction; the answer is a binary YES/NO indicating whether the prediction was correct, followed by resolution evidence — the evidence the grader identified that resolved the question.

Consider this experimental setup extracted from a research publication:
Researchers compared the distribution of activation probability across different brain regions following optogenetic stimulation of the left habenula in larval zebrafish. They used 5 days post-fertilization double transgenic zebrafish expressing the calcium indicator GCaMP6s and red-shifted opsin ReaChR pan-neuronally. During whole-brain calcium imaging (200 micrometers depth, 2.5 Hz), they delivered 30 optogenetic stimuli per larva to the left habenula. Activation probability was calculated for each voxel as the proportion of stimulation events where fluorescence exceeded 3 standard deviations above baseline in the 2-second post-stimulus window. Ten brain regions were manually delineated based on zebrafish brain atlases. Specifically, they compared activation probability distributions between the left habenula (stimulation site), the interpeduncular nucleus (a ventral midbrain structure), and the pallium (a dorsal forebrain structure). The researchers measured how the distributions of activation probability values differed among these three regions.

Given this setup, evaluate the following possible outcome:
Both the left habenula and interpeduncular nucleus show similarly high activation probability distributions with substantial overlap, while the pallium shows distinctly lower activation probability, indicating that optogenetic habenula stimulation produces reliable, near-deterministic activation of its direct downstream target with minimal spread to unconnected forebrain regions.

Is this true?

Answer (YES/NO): NO